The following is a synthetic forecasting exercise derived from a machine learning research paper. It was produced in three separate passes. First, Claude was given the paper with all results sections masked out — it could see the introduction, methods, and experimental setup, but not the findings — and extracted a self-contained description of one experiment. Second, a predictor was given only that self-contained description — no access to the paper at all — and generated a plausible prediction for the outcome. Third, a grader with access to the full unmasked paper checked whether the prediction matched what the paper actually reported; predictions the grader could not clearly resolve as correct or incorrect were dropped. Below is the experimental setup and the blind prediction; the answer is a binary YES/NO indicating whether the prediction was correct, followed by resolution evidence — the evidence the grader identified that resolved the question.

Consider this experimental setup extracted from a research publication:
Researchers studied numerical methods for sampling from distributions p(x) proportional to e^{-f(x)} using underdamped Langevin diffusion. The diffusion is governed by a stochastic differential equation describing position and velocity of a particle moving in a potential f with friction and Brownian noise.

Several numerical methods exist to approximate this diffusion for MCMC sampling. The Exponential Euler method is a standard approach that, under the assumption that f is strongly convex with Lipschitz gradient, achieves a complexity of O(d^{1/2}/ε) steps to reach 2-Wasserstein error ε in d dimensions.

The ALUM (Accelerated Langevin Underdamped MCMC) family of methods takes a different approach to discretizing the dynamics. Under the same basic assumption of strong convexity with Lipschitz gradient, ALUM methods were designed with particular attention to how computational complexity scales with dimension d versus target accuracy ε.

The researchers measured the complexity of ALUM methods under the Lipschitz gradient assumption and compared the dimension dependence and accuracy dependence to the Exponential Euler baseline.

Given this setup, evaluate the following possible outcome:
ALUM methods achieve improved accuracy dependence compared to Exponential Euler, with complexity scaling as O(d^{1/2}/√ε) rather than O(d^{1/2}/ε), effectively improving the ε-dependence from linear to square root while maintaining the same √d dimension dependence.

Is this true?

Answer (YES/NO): NO